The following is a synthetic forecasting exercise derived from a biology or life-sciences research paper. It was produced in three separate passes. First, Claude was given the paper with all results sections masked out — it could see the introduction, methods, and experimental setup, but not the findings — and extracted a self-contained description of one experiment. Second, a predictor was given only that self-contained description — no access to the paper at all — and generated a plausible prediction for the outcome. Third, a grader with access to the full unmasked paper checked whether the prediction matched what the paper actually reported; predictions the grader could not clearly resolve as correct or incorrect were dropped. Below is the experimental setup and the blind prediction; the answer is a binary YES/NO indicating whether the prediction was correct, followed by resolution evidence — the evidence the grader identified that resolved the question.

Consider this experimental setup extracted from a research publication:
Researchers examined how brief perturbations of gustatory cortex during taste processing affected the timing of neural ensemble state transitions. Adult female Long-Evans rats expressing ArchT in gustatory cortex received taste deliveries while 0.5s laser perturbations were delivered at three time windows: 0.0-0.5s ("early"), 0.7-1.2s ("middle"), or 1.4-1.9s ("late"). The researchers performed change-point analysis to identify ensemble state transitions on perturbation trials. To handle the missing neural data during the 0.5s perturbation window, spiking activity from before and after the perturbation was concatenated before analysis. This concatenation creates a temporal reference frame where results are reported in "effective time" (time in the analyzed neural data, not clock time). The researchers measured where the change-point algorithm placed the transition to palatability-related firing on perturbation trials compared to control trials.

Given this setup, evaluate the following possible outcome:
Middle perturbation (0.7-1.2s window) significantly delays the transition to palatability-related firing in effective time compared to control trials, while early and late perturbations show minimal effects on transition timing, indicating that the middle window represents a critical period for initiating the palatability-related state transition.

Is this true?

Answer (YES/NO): NO